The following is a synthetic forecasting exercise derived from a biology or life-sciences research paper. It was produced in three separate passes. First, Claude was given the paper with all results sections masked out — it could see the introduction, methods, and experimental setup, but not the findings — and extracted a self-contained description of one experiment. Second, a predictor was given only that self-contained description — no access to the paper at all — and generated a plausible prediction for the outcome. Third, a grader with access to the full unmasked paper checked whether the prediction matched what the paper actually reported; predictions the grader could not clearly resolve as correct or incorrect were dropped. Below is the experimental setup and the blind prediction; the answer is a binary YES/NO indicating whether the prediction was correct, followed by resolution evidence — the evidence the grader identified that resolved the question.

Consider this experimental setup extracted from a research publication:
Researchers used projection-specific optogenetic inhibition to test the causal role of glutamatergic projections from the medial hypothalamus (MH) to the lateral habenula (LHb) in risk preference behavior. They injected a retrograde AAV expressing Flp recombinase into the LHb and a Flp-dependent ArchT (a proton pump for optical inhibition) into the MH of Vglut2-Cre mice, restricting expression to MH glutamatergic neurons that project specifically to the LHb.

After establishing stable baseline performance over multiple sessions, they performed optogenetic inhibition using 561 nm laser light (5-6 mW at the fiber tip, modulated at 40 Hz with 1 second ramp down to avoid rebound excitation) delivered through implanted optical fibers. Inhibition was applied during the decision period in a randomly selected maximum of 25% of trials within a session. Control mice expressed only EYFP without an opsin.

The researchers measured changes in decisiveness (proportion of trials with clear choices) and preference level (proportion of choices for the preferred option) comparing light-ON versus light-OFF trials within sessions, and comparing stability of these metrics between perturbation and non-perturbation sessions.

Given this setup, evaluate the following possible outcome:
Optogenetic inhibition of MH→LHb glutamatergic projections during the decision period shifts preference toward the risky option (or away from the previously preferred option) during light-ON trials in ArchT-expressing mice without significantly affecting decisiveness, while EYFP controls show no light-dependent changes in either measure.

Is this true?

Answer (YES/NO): NO